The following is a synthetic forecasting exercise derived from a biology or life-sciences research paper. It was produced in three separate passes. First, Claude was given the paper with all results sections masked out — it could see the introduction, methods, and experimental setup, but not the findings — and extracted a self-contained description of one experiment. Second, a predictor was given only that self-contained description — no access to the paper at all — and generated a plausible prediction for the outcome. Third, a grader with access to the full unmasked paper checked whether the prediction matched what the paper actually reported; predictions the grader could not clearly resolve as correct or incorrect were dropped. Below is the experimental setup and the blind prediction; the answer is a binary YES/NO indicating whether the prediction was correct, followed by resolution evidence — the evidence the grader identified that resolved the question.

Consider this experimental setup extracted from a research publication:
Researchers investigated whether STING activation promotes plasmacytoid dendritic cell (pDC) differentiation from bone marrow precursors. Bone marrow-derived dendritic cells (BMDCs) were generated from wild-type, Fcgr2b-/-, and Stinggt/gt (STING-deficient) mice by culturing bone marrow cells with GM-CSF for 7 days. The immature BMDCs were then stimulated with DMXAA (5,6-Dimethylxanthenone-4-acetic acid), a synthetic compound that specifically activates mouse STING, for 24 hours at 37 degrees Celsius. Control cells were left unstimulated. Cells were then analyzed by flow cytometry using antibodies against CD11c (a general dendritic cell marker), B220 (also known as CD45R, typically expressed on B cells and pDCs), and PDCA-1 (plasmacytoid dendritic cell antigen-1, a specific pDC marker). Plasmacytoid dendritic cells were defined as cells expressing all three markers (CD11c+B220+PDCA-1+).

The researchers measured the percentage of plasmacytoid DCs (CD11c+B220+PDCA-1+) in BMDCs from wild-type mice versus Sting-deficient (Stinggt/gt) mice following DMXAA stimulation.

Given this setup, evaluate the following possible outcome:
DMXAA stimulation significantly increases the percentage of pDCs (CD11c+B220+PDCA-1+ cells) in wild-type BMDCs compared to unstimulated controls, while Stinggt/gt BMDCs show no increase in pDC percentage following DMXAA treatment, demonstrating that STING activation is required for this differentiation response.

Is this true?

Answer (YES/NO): YES